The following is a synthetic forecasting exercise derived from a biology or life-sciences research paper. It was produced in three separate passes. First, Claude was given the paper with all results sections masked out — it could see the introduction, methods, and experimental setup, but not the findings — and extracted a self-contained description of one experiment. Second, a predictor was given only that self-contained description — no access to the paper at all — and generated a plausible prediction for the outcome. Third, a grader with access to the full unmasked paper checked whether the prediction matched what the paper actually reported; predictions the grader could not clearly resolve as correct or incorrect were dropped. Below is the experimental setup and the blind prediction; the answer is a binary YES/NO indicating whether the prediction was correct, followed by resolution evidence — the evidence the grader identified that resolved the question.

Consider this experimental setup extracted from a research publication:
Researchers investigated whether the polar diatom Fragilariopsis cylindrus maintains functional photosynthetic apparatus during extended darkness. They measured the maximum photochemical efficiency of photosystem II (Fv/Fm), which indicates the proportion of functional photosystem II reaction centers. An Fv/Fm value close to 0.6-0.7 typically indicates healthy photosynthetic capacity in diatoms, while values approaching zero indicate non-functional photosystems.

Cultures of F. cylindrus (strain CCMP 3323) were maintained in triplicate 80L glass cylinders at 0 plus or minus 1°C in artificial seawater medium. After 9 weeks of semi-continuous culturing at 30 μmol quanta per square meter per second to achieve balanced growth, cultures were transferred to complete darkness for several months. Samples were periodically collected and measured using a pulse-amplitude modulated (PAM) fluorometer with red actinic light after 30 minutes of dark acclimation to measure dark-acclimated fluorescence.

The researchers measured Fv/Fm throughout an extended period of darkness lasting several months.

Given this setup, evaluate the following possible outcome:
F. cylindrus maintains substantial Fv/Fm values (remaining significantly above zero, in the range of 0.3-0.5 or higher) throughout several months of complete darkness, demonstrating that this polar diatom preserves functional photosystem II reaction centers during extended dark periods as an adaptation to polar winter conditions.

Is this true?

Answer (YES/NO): YES